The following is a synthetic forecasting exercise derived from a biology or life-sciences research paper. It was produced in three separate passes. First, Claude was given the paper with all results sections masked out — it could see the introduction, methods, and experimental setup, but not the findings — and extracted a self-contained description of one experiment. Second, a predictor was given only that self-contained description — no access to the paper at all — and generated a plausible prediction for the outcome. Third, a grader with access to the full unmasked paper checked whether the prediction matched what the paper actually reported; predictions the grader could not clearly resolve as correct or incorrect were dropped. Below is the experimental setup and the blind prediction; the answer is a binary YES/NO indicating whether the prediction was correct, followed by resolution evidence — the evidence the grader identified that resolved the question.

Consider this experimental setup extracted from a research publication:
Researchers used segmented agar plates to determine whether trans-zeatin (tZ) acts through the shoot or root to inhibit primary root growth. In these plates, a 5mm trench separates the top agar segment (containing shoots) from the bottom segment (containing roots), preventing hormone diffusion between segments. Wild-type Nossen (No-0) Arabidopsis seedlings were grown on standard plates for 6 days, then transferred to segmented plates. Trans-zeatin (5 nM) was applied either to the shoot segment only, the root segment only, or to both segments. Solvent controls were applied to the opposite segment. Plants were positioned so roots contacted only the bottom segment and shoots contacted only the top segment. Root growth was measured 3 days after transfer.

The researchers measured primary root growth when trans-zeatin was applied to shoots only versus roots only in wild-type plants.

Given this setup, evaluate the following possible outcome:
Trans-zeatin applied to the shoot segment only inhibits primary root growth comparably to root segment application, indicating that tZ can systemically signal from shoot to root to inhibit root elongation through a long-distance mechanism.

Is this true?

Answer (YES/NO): NO